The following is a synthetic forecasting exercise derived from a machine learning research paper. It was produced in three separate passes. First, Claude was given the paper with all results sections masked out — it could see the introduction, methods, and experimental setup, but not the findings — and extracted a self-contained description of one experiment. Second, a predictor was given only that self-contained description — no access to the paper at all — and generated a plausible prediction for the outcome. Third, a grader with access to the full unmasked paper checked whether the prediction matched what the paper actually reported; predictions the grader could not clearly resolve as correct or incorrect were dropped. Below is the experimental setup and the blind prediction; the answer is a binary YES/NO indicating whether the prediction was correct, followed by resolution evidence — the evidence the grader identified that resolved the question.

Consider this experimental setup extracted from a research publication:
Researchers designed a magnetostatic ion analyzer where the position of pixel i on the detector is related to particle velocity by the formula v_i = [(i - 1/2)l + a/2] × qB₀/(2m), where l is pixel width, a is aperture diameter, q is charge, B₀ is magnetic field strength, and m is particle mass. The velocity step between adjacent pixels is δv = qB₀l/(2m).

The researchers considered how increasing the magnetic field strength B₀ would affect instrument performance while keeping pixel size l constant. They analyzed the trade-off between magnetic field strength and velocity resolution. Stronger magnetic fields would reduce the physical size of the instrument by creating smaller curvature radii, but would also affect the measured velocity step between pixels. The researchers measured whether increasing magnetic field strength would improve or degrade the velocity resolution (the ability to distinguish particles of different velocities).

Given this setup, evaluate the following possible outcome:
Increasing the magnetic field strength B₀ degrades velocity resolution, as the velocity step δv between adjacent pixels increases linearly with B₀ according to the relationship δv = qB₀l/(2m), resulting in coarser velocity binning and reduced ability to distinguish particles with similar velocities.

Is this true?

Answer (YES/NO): YES